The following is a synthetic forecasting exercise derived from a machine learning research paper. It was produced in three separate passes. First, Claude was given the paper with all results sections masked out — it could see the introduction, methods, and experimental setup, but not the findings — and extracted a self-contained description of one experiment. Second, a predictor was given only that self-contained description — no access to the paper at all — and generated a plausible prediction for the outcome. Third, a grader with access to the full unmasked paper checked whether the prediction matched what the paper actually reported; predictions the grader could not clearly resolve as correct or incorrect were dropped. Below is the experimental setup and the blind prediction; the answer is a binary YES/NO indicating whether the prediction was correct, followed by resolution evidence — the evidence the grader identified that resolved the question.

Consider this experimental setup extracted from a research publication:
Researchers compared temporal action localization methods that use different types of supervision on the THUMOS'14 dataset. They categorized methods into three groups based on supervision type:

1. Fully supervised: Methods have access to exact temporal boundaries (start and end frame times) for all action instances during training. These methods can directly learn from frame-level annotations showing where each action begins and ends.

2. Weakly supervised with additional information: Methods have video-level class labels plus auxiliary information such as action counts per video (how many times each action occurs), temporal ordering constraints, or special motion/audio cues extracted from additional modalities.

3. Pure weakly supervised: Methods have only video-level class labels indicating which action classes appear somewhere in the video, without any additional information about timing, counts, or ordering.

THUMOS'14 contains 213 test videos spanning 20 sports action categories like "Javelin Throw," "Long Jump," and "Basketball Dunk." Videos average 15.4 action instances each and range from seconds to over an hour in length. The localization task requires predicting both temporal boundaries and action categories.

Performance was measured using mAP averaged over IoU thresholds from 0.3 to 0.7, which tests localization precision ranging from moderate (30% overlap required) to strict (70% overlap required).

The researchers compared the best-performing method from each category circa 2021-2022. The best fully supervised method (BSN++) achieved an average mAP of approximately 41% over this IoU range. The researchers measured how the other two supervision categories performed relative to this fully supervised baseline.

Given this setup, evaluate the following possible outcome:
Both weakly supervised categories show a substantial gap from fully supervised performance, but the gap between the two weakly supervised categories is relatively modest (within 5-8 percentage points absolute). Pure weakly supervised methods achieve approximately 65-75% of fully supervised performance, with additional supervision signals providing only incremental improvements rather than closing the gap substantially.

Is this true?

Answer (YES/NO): NO